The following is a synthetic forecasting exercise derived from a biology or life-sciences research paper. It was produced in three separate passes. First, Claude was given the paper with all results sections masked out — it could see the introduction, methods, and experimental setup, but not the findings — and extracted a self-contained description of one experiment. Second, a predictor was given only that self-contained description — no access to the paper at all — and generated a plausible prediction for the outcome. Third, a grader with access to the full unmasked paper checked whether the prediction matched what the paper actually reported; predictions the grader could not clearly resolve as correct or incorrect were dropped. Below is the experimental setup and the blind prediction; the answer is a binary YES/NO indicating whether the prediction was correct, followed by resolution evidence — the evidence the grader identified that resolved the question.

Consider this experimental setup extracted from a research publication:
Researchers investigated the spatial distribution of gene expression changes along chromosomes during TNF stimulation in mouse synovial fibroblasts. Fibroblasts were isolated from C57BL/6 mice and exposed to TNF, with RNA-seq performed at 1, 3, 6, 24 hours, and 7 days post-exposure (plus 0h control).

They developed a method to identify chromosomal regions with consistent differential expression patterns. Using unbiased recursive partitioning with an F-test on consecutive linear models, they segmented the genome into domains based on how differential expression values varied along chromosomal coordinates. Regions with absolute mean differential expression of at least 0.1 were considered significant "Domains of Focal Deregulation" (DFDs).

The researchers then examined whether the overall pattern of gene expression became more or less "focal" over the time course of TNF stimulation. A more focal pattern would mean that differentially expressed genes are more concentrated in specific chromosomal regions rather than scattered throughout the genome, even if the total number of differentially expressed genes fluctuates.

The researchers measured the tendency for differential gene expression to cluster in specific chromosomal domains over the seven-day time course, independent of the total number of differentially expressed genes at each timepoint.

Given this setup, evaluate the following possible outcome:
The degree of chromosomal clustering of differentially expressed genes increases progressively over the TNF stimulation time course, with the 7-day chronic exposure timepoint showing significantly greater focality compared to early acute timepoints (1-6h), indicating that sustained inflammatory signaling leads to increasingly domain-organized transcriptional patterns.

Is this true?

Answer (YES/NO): NO